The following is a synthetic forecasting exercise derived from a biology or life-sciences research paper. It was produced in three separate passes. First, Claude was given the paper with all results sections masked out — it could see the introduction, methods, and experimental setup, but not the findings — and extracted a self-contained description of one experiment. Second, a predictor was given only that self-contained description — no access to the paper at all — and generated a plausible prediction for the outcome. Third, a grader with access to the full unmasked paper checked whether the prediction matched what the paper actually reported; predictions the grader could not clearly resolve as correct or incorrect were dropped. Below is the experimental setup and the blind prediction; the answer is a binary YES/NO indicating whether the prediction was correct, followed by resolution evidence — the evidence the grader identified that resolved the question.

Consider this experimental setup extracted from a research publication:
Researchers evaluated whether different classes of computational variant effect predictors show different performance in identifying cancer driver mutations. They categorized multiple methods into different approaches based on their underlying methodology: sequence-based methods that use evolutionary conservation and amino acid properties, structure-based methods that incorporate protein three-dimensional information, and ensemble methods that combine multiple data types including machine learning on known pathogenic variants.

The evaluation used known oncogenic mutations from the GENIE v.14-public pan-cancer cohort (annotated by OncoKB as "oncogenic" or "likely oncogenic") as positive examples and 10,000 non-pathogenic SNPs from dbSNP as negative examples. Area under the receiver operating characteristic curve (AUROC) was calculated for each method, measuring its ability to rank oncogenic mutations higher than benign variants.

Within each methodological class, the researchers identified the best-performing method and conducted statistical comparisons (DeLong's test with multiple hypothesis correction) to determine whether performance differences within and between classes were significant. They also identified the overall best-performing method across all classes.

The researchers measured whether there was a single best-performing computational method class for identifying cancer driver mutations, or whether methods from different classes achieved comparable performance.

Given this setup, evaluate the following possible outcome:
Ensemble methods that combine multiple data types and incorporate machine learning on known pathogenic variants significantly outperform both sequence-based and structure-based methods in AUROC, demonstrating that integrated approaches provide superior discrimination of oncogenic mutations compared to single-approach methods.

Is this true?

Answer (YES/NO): NO